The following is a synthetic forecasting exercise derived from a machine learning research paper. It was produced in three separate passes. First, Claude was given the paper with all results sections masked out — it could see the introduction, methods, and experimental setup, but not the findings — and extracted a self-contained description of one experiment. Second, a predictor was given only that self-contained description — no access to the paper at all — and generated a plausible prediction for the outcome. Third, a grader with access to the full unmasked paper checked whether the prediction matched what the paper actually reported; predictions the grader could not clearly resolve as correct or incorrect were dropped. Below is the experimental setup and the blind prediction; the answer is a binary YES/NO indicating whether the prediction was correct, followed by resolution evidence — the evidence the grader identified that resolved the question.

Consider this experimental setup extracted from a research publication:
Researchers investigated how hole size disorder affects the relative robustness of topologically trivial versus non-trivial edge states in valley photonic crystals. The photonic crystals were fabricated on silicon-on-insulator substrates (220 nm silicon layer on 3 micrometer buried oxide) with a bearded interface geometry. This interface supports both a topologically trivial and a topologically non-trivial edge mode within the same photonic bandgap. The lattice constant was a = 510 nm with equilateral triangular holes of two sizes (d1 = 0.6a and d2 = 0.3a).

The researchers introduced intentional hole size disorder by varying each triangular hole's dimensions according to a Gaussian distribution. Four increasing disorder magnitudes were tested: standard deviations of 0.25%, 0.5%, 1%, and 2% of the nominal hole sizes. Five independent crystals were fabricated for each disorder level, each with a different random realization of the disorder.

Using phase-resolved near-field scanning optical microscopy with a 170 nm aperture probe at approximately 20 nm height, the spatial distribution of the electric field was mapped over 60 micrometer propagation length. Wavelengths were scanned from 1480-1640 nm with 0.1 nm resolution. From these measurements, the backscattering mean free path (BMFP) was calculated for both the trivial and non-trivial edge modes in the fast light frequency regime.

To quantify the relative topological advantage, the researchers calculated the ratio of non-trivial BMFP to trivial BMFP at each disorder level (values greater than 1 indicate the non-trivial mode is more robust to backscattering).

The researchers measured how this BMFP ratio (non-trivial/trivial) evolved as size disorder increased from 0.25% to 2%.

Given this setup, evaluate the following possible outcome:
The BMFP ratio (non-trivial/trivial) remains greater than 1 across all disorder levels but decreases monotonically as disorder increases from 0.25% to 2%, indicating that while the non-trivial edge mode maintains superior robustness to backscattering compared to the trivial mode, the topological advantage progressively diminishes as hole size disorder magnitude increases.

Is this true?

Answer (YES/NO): NO